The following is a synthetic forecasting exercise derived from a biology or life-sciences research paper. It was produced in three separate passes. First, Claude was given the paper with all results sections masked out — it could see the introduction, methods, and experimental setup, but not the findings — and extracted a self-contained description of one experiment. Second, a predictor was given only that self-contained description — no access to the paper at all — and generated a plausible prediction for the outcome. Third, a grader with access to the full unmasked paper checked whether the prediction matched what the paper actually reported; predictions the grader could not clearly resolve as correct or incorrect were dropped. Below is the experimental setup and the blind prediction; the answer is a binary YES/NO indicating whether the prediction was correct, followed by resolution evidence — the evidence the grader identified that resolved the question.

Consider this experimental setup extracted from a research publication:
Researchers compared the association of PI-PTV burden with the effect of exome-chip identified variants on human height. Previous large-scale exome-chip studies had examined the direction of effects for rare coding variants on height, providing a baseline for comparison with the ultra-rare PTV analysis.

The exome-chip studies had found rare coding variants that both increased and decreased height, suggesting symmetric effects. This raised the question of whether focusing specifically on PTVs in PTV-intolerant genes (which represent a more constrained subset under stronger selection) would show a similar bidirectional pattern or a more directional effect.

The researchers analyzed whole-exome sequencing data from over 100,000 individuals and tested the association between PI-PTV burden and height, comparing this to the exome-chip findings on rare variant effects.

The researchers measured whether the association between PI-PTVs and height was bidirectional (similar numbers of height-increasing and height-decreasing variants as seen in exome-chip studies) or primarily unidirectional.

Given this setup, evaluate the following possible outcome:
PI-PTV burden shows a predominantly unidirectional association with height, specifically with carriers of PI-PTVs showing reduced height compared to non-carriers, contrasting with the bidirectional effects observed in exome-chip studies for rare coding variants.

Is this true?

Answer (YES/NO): YES